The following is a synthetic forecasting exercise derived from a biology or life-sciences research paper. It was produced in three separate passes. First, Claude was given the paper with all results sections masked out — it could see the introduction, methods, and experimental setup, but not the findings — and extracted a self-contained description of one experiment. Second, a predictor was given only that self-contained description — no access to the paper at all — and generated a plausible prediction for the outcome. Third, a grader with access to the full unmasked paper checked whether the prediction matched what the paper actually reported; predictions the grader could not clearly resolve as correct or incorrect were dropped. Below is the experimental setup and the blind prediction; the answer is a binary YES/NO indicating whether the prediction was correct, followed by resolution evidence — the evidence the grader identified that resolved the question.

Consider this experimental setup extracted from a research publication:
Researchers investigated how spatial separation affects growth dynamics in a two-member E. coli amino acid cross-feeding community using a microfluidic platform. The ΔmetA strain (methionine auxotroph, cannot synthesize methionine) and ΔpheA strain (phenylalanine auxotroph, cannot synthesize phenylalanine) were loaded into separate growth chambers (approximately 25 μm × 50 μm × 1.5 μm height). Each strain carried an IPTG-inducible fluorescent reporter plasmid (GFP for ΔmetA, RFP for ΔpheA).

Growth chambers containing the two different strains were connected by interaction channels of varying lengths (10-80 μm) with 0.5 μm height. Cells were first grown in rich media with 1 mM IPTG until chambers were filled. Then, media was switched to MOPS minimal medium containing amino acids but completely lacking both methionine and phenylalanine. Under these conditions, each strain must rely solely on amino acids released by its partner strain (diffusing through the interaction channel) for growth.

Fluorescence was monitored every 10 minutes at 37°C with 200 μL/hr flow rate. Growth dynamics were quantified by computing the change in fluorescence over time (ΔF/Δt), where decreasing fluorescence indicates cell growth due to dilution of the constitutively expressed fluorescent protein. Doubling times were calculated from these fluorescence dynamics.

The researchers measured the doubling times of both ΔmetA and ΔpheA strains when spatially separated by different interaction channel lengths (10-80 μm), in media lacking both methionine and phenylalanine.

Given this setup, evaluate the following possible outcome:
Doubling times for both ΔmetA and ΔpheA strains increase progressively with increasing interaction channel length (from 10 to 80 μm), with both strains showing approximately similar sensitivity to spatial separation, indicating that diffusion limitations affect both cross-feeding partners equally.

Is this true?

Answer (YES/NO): NO